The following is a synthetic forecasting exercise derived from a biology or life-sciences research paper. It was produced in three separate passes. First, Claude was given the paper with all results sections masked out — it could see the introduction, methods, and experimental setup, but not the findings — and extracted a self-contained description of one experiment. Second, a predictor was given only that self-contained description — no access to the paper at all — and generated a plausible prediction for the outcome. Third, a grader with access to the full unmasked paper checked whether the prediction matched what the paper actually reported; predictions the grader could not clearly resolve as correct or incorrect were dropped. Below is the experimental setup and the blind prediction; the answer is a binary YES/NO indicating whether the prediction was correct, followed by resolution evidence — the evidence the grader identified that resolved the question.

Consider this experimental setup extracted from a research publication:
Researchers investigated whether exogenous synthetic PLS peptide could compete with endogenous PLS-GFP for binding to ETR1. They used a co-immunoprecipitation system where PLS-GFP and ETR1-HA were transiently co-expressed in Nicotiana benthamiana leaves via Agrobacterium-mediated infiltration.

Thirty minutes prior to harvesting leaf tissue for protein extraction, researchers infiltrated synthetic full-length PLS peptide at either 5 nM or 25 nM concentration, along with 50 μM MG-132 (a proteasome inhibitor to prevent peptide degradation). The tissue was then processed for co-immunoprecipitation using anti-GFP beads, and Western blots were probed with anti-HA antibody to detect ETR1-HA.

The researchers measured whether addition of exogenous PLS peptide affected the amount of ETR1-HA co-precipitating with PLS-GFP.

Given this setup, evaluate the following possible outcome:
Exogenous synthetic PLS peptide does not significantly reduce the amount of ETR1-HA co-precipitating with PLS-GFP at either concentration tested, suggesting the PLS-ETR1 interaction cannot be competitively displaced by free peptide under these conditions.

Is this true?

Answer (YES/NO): NO